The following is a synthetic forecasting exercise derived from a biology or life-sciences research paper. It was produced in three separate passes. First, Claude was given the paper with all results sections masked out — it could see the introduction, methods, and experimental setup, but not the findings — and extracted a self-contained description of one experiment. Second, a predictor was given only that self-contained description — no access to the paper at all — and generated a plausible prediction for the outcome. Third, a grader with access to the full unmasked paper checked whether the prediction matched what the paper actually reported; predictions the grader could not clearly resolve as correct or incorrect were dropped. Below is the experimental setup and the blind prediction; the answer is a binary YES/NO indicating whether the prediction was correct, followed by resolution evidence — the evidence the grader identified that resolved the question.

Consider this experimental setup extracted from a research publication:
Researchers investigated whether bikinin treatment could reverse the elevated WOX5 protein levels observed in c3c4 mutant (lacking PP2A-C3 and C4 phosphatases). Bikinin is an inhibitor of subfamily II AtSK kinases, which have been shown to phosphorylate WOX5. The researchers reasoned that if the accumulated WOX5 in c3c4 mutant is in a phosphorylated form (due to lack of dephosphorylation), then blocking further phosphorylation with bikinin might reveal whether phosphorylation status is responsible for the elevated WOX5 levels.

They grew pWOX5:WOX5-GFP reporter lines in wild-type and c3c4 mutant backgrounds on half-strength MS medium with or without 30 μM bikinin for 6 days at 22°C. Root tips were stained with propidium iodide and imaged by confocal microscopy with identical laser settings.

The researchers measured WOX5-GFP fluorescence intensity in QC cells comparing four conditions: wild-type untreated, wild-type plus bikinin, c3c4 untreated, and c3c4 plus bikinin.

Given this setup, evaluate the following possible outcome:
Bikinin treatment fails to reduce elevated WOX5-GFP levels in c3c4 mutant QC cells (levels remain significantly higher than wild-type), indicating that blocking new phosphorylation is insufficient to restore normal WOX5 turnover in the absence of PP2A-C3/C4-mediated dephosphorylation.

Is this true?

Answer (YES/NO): NO